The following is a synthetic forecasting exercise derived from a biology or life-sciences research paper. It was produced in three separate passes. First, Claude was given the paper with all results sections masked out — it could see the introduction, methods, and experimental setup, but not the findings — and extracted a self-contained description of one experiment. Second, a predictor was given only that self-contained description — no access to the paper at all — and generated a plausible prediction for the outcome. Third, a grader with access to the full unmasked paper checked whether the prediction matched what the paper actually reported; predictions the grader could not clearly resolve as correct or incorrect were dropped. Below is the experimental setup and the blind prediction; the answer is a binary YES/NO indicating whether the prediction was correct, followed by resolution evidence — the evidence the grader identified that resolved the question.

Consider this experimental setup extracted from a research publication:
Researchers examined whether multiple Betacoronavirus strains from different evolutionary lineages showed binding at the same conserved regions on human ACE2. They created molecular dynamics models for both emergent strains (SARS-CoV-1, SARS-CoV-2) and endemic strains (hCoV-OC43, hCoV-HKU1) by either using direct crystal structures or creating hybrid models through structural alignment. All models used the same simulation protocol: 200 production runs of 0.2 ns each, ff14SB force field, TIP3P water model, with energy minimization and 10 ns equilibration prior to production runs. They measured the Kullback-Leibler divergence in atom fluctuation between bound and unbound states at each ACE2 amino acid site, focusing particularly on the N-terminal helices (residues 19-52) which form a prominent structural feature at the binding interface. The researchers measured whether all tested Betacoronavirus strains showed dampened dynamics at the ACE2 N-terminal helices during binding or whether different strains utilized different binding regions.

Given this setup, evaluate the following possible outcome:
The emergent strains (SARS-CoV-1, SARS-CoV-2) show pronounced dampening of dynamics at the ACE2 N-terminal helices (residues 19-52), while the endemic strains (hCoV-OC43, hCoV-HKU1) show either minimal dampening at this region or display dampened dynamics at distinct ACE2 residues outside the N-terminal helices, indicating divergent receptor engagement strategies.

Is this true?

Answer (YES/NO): NO